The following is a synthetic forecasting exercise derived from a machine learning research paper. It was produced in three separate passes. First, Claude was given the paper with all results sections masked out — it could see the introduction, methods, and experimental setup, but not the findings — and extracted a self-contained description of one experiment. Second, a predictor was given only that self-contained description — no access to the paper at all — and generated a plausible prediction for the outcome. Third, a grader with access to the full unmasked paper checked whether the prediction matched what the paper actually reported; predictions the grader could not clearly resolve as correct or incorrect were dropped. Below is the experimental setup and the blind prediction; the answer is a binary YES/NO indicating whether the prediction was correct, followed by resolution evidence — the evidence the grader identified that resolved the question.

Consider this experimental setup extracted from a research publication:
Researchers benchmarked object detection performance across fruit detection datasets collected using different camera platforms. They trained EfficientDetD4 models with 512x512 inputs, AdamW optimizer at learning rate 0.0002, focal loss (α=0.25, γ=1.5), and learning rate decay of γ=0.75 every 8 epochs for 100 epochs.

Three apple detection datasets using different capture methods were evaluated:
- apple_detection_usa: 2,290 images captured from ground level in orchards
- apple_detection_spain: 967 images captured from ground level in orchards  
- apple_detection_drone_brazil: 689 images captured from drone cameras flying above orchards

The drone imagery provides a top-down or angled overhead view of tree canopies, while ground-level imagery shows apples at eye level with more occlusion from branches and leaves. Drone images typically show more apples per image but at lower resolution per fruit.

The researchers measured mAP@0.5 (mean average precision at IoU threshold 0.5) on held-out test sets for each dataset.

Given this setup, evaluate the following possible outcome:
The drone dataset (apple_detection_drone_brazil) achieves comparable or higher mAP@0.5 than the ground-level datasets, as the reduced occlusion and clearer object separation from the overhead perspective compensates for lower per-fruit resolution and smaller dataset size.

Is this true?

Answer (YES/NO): NO